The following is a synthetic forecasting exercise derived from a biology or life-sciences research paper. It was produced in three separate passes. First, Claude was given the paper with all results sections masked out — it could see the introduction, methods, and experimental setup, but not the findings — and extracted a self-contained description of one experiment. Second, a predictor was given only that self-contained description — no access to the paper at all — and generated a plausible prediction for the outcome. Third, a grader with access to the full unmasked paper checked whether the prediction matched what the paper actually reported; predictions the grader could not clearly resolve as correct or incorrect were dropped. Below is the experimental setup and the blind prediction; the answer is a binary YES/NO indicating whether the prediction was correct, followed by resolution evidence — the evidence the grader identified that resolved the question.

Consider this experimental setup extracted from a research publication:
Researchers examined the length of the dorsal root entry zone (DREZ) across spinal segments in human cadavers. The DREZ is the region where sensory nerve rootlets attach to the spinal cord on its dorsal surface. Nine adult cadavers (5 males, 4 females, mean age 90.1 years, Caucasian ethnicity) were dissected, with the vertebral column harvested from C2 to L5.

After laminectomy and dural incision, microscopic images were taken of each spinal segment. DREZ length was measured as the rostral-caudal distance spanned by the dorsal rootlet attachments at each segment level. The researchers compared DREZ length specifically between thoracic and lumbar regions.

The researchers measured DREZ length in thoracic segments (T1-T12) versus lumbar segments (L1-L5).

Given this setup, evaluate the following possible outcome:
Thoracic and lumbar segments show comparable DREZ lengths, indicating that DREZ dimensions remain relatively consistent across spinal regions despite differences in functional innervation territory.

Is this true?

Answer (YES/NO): NO